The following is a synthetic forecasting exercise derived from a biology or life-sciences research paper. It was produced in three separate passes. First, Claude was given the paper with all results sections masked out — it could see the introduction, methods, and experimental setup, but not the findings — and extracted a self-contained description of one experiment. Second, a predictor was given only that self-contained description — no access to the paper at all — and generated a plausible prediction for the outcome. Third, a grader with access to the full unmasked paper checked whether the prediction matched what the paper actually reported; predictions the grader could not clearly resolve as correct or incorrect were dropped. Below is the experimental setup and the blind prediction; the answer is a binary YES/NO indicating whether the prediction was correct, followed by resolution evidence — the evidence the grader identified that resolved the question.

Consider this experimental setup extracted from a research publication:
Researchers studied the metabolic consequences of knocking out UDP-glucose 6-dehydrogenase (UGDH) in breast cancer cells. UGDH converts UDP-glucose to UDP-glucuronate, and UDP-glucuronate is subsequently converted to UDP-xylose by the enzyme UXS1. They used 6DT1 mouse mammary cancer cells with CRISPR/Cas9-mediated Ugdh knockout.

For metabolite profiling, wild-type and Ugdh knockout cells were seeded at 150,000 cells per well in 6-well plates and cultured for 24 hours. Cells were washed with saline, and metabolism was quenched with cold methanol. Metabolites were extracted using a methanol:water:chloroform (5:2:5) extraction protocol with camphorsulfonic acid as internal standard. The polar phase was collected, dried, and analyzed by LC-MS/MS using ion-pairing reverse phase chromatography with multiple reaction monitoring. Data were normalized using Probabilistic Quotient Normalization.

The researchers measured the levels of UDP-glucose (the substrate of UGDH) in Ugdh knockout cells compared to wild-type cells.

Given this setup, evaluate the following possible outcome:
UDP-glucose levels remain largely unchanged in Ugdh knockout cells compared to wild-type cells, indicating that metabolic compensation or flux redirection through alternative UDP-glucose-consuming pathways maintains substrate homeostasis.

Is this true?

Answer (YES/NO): YES